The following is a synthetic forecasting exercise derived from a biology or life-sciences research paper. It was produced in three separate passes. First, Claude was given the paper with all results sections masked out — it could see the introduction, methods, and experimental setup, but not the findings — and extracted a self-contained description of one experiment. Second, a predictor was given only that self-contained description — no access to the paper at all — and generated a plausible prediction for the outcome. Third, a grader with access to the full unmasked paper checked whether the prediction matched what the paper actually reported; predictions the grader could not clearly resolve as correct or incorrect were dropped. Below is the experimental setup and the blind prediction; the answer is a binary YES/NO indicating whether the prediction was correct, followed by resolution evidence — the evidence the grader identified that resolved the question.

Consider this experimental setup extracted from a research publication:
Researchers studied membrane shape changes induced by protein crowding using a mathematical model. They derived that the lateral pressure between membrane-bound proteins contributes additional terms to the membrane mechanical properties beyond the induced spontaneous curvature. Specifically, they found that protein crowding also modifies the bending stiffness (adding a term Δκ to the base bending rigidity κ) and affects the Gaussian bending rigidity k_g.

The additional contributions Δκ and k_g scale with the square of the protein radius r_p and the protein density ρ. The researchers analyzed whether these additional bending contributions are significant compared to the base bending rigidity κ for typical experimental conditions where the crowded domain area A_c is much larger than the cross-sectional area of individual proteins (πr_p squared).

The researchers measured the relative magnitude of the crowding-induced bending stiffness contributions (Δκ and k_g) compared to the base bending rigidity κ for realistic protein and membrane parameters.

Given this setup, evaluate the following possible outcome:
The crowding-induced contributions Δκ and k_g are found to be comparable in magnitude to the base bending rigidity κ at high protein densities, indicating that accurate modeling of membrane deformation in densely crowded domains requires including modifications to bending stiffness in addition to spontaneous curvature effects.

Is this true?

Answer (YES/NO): NO